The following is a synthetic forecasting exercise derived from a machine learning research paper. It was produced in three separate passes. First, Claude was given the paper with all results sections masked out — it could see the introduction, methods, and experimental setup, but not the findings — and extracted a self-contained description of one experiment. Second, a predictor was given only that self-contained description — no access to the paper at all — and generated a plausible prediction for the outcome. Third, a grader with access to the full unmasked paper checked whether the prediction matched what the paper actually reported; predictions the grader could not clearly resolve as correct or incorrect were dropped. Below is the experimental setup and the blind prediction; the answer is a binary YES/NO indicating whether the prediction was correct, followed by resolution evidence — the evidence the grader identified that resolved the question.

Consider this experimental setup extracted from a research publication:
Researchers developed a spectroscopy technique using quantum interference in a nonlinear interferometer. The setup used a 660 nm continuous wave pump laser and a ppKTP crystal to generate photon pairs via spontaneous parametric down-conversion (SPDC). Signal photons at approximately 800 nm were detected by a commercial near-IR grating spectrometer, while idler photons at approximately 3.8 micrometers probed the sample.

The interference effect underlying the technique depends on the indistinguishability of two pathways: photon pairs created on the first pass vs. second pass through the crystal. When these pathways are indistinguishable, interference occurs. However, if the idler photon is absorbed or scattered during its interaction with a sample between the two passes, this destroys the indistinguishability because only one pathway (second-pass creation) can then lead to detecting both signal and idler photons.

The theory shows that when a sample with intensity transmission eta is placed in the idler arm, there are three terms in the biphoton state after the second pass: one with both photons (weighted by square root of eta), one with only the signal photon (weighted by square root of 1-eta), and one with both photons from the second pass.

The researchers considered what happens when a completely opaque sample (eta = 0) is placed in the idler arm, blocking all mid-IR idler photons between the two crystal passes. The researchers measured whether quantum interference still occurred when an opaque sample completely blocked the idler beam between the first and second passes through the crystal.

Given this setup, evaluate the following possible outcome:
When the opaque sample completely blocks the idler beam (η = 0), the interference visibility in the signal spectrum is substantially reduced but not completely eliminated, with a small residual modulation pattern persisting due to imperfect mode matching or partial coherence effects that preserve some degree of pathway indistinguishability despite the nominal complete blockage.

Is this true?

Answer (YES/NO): NO